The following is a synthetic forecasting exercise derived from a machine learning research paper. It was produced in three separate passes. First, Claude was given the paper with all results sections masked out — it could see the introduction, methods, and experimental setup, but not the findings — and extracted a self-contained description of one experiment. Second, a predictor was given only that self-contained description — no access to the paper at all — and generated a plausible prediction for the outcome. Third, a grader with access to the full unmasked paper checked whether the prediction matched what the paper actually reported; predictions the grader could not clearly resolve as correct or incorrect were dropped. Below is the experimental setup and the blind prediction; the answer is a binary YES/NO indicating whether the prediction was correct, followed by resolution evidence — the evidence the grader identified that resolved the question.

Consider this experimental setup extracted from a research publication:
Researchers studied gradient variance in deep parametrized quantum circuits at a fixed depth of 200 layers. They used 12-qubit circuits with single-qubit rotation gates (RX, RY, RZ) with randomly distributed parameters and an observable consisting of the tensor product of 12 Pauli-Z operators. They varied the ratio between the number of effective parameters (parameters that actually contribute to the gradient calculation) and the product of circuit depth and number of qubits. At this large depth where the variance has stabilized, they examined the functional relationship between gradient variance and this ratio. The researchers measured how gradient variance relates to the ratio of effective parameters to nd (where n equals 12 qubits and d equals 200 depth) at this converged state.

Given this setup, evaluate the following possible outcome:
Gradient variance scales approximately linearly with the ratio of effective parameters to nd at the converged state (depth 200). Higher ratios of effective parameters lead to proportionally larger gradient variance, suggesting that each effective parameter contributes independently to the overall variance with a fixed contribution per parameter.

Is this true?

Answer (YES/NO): YES